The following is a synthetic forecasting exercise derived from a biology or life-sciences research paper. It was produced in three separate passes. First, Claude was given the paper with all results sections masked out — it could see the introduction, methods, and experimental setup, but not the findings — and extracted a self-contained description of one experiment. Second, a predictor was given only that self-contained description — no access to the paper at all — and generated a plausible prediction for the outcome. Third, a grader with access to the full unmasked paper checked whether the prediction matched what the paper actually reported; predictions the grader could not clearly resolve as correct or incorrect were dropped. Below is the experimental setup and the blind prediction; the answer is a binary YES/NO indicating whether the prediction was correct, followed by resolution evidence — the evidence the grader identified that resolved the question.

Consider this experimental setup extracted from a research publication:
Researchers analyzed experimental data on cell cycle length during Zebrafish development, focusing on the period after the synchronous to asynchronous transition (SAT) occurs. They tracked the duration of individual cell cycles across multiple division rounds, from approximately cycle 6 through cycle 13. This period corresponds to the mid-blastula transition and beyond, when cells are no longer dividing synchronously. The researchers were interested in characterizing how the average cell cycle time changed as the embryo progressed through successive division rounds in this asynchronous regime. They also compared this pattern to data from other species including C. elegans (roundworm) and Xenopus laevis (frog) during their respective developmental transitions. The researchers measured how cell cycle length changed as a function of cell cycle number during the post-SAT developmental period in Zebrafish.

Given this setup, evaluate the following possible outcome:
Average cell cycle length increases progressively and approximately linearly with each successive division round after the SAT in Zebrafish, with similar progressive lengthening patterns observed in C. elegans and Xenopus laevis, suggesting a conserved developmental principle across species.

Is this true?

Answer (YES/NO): NO